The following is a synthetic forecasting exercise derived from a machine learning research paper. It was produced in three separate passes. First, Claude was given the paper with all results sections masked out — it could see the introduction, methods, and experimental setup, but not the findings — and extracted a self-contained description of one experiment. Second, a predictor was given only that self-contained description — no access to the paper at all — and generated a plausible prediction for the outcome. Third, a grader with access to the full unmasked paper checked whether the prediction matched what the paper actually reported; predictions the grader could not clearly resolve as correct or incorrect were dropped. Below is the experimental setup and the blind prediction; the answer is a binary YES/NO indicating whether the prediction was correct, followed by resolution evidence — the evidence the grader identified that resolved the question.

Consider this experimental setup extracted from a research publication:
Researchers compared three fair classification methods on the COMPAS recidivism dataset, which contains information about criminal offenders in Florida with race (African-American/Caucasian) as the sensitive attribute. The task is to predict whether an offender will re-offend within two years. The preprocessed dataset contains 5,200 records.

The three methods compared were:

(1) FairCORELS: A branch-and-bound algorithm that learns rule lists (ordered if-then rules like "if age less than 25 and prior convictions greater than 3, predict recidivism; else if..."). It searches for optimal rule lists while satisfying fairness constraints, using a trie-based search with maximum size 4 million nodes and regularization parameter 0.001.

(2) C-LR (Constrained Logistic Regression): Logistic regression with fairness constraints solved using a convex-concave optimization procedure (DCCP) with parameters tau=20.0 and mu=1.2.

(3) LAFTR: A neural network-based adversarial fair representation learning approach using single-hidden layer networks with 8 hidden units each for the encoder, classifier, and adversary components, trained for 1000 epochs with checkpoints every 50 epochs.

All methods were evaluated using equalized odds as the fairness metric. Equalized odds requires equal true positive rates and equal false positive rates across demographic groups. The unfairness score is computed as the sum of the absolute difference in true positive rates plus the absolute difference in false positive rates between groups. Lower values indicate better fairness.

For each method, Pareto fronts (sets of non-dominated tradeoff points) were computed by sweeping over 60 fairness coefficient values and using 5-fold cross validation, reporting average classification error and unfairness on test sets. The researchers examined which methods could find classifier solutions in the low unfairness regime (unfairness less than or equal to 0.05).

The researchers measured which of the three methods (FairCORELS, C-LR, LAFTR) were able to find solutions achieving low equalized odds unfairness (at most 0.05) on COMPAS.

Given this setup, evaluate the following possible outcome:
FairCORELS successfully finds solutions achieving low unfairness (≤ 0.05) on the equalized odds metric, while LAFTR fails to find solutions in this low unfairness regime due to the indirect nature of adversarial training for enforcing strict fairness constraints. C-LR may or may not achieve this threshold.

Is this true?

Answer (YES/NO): YES